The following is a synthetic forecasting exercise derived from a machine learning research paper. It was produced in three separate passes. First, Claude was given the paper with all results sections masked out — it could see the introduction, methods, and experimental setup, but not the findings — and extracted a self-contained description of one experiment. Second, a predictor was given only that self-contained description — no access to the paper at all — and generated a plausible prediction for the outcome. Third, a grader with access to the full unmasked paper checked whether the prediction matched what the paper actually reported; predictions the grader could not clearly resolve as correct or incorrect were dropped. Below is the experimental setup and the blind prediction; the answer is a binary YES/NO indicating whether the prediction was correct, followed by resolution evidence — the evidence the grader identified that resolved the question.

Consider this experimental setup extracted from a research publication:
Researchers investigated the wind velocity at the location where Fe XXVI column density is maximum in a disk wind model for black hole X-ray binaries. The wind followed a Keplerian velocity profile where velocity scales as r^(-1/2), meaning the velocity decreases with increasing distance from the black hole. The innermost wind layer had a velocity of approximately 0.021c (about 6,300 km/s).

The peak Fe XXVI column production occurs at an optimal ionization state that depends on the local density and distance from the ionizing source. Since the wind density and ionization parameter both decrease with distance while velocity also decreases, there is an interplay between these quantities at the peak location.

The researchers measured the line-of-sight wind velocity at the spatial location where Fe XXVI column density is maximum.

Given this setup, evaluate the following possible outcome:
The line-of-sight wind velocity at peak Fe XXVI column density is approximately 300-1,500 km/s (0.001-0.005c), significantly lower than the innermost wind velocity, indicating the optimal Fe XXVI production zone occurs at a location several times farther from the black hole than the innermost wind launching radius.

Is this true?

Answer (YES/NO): NO